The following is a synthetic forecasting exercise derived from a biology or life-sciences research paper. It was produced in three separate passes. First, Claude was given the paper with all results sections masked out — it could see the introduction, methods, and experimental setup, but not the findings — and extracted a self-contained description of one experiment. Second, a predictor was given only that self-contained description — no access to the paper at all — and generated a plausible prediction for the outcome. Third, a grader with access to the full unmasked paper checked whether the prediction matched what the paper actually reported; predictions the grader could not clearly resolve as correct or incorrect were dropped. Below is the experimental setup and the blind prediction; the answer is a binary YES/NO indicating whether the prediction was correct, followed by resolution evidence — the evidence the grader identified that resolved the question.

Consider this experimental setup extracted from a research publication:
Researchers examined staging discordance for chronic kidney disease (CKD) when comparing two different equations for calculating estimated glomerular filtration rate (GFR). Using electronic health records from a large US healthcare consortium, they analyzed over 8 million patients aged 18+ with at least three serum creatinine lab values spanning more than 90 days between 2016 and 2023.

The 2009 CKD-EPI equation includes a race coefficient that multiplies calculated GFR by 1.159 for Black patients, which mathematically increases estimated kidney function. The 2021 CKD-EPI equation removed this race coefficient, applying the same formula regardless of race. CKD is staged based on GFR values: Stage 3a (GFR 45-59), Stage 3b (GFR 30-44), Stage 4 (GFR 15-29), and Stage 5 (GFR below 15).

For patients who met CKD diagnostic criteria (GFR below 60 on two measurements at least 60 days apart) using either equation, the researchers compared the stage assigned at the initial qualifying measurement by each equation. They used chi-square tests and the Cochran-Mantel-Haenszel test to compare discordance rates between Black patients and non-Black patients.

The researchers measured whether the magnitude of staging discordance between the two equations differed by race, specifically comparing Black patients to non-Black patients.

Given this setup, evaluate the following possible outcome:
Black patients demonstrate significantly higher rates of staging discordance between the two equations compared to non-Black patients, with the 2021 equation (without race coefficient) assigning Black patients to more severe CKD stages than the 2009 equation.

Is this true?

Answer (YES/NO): YES